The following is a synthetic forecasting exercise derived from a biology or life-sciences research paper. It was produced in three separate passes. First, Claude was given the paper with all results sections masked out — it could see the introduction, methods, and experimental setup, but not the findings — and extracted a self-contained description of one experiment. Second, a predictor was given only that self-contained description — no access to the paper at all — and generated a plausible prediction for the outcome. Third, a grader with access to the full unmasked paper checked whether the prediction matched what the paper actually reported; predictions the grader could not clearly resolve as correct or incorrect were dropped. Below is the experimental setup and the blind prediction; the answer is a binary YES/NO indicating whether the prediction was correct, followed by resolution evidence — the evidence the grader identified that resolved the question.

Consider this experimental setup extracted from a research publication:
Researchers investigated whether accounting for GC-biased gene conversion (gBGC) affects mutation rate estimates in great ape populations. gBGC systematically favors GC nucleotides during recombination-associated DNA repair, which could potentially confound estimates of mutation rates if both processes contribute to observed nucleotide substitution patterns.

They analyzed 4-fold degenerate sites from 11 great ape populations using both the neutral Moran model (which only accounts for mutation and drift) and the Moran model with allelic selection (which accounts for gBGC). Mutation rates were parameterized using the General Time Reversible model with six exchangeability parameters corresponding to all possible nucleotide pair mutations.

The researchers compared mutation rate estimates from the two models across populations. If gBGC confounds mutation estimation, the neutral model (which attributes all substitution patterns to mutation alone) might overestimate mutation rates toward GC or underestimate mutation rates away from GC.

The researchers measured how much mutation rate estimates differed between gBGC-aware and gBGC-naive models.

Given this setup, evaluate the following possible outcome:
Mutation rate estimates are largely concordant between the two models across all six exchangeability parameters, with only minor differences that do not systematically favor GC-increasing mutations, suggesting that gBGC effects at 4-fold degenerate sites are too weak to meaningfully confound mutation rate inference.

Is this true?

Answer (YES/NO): NO